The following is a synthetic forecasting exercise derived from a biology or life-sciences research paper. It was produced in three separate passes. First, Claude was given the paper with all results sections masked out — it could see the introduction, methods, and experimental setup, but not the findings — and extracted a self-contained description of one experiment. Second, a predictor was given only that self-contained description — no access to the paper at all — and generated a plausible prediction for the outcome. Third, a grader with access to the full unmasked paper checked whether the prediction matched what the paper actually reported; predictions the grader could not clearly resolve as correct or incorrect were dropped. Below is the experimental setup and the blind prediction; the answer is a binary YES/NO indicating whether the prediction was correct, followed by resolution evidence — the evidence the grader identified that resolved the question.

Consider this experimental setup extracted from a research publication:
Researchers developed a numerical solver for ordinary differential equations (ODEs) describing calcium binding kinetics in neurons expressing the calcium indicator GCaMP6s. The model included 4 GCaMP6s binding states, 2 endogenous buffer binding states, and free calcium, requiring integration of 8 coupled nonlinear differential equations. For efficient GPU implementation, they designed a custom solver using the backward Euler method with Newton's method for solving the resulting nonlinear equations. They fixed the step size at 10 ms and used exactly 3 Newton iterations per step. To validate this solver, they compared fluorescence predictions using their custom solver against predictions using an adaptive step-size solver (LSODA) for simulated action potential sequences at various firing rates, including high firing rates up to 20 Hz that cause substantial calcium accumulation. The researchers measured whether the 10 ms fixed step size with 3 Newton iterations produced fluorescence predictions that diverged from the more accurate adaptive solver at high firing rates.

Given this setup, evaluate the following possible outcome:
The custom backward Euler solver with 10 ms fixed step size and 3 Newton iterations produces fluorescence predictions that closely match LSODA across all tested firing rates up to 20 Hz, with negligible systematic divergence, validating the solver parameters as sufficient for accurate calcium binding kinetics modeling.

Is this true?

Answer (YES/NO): YES